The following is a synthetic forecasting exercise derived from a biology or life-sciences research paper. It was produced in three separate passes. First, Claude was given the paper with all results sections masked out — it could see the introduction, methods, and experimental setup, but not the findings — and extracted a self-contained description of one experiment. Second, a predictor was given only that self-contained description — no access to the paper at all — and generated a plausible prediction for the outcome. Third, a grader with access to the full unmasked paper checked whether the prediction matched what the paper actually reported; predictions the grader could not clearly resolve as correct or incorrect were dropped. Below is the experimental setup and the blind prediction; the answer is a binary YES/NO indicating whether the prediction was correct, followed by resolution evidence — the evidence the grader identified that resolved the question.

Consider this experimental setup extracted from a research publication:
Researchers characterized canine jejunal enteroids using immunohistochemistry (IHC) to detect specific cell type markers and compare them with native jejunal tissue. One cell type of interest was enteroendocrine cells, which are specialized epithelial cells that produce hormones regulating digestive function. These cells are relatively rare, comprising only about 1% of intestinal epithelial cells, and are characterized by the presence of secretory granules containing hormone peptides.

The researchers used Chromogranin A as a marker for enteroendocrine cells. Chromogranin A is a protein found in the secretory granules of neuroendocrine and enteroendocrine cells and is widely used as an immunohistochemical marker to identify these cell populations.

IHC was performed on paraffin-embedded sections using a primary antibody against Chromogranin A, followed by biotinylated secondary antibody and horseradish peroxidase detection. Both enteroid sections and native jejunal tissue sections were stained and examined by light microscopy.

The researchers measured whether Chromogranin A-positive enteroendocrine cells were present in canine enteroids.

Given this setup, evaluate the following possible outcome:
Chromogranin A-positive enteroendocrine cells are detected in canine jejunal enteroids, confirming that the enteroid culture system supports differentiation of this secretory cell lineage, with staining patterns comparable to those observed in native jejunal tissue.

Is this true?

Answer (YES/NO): YES